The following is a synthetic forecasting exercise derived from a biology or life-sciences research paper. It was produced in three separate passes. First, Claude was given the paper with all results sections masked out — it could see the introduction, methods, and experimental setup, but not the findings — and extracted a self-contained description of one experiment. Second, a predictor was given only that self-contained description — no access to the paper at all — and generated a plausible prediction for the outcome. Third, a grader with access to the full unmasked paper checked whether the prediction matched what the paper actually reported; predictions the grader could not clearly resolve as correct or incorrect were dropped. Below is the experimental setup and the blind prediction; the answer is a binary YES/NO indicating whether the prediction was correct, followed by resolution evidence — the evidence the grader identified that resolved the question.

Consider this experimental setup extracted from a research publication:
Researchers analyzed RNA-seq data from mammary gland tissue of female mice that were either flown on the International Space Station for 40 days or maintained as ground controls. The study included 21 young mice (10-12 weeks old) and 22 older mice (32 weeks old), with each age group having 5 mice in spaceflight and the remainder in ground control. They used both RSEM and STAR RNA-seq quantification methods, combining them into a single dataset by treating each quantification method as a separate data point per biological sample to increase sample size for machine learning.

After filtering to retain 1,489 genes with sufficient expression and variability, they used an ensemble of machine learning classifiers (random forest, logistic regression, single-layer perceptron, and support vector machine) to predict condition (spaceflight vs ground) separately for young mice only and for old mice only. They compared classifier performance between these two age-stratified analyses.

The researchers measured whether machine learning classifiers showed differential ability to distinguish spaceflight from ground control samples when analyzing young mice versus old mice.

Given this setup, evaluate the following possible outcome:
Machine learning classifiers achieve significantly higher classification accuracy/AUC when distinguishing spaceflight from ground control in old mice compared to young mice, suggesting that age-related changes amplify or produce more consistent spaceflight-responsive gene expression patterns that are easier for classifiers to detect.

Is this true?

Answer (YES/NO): NO